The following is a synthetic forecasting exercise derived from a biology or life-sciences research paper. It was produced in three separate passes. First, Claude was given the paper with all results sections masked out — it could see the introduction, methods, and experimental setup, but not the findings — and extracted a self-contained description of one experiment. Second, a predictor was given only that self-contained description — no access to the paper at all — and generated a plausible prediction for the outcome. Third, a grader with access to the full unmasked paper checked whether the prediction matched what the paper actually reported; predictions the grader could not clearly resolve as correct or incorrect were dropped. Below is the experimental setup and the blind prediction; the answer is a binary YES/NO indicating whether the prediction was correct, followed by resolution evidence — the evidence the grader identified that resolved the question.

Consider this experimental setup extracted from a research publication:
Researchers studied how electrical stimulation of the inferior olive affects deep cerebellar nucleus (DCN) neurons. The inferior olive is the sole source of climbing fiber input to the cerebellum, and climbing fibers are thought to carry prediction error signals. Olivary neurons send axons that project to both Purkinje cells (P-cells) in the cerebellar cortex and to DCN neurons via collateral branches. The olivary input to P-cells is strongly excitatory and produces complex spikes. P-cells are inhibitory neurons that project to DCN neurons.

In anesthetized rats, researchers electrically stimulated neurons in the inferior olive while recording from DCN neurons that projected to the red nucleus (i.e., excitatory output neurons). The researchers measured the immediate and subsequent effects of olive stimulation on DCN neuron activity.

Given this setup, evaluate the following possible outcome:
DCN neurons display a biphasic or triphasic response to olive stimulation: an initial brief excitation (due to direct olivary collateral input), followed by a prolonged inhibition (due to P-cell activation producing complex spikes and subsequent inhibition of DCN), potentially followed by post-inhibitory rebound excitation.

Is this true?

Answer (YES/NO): NO